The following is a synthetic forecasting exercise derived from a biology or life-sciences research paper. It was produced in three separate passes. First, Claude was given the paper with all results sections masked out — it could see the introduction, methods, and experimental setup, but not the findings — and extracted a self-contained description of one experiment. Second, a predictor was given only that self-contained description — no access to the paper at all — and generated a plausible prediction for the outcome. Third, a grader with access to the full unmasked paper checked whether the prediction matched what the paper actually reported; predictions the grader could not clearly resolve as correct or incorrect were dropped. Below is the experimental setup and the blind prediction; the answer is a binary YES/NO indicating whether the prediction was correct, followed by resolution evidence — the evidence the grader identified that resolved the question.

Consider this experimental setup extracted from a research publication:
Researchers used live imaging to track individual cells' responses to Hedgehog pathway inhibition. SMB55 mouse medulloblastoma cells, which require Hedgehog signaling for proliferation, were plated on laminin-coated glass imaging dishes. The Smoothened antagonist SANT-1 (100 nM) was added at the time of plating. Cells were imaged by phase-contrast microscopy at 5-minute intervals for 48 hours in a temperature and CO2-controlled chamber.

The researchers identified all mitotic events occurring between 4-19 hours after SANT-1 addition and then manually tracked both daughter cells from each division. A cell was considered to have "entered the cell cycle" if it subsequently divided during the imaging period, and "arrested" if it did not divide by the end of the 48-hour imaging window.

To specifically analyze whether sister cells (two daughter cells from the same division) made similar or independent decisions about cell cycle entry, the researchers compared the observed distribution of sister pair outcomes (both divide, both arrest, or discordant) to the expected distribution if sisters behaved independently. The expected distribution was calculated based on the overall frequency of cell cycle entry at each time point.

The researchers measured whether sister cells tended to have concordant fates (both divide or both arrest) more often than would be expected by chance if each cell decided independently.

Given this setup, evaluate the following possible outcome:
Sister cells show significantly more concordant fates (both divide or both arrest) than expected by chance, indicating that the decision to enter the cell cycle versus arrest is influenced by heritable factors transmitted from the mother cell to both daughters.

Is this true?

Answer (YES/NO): YES